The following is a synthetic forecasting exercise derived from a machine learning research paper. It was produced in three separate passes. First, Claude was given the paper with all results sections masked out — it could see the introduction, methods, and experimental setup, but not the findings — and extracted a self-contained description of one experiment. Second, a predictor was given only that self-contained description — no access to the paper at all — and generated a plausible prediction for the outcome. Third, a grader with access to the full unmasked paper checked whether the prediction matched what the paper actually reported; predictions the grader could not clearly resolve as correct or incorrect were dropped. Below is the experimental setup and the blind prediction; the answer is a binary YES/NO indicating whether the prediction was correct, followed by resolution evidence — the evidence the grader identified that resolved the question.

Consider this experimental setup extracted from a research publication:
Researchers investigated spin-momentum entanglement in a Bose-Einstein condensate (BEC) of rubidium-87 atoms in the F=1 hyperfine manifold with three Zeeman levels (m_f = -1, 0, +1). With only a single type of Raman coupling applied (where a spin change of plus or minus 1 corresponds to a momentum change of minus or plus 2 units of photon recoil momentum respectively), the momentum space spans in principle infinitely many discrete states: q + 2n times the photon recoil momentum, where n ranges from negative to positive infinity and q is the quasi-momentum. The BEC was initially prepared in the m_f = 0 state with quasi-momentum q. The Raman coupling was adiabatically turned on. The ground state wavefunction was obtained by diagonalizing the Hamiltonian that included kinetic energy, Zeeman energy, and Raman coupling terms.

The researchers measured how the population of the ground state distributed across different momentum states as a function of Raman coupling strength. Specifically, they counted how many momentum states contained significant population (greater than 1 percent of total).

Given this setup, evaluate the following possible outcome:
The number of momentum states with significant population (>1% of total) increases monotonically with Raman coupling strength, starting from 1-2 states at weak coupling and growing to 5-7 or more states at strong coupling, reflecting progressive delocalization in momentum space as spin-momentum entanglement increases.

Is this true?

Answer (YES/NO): NO